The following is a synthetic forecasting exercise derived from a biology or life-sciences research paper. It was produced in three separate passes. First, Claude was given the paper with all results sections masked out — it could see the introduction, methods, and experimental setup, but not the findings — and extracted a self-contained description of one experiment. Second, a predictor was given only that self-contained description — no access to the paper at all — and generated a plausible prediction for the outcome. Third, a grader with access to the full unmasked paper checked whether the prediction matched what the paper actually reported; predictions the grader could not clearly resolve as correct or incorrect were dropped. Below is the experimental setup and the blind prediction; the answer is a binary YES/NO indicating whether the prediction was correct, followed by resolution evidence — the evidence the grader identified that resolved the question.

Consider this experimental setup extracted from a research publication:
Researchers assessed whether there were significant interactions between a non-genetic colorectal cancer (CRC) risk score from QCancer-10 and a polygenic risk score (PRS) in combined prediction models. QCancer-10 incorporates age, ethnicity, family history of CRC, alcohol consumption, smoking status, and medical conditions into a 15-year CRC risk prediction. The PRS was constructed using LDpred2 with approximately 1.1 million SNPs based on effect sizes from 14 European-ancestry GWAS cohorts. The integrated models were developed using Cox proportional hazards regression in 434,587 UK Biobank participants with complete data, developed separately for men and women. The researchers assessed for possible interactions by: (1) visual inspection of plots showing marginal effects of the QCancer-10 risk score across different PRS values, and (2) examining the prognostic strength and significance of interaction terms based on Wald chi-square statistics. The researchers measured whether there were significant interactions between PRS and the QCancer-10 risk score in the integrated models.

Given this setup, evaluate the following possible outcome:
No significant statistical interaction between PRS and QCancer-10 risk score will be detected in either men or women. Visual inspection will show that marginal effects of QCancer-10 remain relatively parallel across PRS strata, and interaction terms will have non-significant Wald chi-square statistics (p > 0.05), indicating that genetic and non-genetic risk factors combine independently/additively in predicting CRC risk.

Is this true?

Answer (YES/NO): NO